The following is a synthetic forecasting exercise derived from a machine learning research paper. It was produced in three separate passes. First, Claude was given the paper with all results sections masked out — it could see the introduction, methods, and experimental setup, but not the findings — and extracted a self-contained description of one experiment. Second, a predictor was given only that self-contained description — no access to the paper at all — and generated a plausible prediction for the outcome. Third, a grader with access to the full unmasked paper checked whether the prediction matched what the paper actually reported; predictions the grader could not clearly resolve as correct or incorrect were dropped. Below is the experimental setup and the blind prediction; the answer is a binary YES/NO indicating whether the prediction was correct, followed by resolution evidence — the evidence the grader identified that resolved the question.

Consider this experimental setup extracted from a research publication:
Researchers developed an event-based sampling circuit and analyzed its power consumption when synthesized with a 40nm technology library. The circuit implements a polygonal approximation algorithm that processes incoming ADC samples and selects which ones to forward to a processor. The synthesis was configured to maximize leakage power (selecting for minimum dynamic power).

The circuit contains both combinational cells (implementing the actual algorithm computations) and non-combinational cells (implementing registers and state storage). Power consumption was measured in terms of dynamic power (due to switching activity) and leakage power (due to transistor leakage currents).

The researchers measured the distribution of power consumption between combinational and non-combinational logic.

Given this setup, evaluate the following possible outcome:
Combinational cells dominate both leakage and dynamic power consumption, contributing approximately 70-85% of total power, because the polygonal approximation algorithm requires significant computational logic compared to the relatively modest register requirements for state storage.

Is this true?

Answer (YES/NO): NO